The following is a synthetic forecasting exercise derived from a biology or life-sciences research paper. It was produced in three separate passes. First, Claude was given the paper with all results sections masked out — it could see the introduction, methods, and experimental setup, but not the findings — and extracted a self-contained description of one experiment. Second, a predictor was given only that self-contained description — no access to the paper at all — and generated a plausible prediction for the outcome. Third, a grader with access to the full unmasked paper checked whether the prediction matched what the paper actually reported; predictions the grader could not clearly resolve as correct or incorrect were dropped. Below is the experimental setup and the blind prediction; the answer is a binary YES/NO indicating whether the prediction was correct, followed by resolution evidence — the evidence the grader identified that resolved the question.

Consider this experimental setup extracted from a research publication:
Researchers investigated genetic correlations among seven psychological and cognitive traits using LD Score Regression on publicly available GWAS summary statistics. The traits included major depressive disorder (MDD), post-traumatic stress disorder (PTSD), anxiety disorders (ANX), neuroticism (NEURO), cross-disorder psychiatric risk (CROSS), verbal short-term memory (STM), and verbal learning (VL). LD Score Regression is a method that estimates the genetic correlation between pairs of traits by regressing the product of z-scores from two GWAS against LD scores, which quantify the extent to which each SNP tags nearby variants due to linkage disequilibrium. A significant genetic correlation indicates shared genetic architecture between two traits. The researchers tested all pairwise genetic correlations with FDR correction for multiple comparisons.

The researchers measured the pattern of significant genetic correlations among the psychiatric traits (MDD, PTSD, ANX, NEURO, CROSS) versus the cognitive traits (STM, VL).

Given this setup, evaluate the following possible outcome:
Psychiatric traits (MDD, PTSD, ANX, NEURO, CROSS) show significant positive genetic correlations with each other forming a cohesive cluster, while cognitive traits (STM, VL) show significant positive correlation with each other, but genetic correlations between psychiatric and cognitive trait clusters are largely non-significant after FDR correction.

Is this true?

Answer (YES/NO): NO